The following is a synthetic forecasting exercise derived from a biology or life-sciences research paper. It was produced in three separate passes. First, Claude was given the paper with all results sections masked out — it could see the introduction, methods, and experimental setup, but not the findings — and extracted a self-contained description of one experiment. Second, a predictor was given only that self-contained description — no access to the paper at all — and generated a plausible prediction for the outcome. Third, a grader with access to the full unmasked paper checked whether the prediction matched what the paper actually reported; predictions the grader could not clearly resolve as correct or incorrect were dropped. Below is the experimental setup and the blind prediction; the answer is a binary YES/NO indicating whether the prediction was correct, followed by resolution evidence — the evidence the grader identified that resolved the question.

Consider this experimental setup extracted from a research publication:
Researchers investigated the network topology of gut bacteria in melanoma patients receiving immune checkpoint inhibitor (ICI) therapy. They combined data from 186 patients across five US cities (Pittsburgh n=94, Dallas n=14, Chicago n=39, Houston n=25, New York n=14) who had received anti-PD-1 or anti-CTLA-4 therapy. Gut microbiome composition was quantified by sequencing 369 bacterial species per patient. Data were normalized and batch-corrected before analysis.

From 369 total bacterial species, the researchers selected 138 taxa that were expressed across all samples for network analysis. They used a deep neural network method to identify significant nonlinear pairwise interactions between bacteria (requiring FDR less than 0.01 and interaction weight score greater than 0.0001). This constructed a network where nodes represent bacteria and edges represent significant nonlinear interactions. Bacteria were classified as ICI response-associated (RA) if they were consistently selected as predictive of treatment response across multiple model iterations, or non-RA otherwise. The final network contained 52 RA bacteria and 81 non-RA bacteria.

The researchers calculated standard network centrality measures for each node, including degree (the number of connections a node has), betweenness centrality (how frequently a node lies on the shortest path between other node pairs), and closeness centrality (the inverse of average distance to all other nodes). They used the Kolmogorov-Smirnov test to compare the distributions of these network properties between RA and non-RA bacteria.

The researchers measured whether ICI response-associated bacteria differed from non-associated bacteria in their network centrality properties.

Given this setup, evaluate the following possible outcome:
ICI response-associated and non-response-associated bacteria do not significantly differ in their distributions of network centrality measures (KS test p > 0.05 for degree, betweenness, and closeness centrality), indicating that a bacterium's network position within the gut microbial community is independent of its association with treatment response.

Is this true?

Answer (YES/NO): NO